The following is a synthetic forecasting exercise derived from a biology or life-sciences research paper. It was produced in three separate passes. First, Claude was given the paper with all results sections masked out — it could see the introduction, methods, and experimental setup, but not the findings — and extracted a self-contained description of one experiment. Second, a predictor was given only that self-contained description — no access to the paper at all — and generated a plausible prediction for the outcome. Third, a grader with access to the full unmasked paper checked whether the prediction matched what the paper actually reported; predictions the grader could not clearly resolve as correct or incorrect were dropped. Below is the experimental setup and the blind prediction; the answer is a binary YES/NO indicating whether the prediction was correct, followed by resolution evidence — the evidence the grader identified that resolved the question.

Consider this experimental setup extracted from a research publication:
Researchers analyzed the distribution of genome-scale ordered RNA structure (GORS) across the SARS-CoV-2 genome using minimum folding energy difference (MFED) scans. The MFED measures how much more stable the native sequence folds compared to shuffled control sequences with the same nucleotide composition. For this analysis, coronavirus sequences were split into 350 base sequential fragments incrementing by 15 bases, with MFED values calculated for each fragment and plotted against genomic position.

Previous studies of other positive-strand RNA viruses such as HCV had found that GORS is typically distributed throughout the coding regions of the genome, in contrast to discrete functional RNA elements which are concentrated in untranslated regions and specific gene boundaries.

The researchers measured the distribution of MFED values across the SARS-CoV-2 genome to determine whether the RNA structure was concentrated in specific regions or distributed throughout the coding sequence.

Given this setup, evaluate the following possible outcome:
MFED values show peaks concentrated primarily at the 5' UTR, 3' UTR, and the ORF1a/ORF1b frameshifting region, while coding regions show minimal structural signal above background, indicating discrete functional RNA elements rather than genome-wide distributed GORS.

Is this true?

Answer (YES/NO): NO